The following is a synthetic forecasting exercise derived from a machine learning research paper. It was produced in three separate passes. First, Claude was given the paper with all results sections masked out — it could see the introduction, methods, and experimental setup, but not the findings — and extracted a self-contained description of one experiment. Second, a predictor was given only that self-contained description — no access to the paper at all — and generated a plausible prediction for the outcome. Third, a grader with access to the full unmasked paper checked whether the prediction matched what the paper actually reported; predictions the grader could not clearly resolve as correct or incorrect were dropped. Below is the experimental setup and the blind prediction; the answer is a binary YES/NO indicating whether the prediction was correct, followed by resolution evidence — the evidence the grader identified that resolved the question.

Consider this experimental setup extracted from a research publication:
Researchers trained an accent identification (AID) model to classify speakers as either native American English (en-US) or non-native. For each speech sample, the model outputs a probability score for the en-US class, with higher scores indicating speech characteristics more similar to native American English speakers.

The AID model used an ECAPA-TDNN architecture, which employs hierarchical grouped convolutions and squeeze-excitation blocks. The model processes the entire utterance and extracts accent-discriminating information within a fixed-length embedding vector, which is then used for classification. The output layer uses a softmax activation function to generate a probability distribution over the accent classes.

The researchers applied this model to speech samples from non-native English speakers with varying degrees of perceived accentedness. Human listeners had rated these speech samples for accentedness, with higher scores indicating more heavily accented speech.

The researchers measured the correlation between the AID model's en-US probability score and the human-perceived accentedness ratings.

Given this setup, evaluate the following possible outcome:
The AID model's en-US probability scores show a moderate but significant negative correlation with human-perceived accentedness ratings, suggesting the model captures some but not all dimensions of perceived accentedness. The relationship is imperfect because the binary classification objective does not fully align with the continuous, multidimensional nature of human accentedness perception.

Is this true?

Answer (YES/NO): NO